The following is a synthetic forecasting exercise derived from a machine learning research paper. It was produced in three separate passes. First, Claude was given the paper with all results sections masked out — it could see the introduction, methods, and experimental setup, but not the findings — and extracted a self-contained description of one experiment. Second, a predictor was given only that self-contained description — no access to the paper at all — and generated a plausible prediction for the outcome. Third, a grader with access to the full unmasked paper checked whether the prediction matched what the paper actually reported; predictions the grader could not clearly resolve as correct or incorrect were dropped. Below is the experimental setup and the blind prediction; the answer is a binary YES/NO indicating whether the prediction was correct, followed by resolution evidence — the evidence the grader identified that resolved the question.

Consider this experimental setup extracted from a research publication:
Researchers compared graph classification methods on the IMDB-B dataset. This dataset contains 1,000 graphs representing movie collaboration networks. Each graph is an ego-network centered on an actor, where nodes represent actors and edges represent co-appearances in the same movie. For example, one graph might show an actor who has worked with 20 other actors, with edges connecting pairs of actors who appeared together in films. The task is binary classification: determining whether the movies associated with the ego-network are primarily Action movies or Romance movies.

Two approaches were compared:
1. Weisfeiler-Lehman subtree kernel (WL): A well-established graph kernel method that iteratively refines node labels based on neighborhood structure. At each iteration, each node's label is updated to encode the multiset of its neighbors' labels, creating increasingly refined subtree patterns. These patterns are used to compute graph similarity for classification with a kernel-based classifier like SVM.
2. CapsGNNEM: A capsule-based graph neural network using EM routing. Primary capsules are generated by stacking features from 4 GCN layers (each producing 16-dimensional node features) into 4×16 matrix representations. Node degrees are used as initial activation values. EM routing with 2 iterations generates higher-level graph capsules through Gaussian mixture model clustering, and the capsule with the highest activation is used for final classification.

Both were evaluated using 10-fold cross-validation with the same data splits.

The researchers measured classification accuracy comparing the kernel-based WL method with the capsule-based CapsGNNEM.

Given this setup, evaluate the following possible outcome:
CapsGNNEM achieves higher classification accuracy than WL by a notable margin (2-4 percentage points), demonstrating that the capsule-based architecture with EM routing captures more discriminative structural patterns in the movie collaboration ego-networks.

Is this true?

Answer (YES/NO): YES